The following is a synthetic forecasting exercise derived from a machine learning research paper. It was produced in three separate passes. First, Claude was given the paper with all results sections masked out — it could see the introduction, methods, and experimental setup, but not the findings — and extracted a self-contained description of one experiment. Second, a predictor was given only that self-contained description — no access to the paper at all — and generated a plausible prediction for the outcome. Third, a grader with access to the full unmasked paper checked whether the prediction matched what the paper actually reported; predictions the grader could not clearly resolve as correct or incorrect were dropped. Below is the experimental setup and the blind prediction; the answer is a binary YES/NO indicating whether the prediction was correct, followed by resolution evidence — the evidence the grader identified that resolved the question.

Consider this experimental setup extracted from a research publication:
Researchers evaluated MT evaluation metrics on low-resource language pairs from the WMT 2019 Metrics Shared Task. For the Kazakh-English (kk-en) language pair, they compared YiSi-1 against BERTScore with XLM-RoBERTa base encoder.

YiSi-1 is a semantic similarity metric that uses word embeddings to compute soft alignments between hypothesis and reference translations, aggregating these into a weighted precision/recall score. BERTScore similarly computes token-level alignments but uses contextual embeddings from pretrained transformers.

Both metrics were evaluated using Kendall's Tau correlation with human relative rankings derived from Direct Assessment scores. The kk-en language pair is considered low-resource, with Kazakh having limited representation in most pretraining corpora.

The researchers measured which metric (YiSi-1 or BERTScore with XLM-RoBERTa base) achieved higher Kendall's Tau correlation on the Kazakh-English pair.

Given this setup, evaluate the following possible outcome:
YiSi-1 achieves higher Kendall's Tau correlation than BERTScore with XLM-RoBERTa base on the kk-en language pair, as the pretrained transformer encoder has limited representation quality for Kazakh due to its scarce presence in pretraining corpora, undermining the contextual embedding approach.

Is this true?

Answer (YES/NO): YES